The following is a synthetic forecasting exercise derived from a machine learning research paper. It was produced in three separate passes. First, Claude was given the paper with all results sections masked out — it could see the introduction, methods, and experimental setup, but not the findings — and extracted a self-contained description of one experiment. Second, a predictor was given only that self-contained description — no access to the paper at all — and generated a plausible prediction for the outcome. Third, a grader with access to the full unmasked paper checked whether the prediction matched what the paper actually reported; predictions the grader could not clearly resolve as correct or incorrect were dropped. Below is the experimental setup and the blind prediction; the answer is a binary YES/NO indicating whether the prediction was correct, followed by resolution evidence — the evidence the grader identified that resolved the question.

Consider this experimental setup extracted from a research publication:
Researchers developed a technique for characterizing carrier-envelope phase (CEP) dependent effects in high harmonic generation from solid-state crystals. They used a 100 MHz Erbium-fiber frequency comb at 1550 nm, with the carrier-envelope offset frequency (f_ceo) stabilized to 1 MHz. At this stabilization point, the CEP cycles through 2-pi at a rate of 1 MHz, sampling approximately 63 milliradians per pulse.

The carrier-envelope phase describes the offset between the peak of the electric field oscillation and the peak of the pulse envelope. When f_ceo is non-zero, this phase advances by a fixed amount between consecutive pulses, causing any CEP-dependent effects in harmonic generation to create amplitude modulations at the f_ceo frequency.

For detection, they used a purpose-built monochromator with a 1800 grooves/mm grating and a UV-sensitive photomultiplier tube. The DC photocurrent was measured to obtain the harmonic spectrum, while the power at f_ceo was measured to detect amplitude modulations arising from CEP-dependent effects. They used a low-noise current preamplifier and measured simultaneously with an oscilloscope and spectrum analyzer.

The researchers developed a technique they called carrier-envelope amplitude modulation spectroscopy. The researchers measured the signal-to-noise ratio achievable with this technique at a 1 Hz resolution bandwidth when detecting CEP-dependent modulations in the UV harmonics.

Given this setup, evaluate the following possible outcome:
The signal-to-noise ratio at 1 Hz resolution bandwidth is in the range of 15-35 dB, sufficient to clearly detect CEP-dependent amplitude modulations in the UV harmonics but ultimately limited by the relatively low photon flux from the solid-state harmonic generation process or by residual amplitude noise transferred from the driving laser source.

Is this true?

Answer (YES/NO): NO